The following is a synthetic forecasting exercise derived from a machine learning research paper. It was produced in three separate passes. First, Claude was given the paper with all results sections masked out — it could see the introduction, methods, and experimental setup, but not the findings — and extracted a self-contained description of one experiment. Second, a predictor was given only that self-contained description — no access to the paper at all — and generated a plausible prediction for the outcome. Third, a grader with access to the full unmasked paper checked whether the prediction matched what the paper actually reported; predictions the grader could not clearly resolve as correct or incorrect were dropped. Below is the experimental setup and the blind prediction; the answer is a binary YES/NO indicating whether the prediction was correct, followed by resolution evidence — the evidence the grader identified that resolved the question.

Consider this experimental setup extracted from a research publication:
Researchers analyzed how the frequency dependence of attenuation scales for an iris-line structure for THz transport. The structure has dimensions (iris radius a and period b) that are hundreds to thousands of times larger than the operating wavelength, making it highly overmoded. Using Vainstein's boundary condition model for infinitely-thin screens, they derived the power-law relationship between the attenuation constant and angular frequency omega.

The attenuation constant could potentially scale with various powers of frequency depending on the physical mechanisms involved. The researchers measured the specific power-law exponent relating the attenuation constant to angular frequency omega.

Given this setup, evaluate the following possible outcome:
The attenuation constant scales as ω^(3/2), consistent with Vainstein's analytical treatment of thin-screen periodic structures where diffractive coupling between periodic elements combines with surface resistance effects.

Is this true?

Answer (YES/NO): NO